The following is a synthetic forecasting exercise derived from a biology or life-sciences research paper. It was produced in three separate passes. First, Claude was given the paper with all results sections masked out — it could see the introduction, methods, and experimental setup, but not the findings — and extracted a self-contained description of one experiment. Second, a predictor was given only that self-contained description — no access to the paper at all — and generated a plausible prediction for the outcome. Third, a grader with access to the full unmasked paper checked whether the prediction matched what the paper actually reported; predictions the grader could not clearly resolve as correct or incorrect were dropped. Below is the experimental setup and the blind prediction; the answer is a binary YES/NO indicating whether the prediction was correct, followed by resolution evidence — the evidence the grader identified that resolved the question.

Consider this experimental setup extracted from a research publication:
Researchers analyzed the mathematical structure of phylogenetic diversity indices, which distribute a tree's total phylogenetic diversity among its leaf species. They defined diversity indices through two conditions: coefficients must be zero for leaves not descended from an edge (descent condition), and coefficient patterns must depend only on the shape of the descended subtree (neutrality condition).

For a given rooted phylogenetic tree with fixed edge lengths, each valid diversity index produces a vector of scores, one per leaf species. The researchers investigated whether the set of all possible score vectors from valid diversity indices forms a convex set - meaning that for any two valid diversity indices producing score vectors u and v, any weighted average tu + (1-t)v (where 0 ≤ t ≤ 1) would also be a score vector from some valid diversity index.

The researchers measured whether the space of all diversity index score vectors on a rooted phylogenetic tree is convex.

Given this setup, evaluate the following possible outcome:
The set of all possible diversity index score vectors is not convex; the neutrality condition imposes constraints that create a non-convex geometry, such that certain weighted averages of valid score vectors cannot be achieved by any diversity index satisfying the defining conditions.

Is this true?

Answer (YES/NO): NO